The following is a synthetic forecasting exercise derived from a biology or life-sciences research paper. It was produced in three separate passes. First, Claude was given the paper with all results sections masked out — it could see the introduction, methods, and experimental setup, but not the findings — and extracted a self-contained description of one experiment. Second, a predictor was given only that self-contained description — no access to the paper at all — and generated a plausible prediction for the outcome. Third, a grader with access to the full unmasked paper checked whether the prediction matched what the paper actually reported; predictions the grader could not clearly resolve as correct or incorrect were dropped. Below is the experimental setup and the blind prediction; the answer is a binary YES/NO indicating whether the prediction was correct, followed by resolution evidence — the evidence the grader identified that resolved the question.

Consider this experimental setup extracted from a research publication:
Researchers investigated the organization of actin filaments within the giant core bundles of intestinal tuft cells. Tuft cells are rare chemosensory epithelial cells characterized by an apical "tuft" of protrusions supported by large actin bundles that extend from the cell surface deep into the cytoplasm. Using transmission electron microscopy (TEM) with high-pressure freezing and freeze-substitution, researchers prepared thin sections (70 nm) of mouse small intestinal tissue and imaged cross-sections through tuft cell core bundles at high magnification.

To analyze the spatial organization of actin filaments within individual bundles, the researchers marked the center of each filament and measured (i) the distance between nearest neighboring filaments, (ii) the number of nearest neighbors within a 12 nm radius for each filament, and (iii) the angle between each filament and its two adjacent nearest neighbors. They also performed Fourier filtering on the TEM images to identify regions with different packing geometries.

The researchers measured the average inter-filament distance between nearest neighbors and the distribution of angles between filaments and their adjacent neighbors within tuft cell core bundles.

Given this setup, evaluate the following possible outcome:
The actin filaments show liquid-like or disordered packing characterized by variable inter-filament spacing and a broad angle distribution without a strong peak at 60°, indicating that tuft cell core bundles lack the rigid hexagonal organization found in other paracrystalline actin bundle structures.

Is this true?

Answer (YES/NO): NO